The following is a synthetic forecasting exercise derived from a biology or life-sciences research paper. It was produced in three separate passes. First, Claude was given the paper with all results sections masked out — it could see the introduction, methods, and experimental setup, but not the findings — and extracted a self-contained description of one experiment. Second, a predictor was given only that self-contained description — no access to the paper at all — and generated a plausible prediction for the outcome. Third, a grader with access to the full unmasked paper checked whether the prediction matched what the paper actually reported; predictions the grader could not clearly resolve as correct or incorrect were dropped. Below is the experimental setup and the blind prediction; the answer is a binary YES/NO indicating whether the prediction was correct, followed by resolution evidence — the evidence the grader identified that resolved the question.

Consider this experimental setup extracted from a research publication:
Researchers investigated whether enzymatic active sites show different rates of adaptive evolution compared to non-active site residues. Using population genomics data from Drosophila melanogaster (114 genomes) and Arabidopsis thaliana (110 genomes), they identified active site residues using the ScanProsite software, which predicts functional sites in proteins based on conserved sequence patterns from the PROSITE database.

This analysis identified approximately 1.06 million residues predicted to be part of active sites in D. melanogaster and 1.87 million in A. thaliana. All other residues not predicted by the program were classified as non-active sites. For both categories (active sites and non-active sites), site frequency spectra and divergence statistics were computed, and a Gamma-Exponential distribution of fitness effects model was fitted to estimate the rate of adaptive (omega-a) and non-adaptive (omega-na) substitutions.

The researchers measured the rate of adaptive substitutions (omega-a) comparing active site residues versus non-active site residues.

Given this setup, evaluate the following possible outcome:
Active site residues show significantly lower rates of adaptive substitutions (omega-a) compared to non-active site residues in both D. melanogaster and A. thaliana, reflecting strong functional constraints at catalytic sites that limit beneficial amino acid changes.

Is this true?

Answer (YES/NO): NO